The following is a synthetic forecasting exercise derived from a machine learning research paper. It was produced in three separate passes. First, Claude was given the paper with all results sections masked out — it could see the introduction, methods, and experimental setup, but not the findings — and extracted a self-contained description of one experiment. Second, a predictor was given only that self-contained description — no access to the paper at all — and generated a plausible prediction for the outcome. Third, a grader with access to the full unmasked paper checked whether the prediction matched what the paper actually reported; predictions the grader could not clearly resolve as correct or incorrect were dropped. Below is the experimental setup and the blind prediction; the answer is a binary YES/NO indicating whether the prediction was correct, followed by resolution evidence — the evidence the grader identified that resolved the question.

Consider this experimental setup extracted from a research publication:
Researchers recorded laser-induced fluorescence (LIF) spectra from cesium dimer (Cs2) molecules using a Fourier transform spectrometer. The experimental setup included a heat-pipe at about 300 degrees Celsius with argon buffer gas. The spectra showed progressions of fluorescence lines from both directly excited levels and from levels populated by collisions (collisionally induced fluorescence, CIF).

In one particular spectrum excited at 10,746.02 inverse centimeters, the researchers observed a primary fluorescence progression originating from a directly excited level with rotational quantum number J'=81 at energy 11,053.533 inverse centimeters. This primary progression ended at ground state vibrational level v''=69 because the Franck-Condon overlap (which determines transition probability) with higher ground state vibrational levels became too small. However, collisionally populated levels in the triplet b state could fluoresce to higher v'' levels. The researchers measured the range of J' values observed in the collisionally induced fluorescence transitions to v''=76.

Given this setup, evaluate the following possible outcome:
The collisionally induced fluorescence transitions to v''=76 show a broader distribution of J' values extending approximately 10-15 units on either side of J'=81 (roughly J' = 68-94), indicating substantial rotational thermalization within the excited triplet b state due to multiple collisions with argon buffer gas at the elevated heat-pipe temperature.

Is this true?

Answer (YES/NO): NO